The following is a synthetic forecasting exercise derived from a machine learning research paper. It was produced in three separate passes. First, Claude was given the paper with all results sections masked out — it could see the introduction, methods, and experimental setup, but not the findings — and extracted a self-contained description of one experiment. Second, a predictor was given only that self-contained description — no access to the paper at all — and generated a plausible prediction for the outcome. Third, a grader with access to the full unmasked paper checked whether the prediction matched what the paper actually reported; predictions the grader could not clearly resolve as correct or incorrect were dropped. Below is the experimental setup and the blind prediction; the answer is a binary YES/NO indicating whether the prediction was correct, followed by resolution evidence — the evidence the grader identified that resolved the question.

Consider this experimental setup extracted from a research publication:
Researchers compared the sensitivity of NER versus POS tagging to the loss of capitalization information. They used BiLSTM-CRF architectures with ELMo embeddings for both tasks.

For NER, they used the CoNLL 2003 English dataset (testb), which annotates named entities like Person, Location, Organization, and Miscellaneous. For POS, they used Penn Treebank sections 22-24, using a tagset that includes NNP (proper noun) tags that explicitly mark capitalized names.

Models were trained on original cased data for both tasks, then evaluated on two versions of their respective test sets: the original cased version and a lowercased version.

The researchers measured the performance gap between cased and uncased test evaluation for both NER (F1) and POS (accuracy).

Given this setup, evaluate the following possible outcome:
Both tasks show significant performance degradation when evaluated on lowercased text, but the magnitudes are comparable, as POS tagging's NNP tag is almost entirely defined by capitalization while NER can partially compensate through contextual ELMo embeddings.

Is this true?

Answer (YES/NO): NO